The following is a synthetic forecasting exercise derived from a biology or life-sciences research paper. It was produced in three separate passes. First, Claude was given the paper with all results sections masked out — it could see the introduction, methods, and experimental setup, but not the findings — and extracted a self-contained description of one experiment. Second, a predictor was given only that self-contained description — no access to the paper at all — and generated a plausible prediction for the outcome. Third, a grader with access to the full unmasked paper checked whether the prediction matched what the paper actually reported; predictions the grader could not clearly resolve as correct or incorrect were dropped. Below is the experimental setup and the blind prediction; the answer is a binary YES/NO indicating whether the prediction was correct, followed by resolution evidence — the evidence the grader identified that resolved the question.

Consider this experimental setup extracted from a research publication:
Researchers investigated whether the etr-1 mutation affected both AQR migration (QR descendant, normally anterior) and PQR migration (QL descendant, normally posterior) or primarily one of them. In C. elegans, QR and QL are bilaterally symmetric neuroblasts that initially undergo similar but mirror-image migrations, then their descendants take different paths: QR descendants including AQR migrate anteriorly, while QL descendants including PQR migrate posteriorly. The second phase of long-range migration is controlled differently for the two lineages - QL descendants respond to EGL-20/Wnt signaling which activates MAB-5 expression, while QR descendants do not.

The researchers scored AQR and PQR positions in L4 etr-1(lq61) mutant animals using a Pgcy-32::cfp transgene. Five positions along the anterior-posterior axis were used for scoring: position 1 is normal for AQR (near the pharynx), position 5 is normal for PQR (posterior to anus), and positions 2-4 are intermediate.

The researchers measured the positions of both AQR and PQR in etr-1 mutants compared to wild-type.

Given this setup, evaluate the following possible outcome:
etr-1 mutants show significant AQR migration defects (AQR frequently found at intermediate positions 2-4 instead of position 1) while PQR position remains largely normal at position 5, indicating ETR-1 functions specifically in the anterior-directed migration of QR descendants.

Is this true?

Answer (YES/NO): NO